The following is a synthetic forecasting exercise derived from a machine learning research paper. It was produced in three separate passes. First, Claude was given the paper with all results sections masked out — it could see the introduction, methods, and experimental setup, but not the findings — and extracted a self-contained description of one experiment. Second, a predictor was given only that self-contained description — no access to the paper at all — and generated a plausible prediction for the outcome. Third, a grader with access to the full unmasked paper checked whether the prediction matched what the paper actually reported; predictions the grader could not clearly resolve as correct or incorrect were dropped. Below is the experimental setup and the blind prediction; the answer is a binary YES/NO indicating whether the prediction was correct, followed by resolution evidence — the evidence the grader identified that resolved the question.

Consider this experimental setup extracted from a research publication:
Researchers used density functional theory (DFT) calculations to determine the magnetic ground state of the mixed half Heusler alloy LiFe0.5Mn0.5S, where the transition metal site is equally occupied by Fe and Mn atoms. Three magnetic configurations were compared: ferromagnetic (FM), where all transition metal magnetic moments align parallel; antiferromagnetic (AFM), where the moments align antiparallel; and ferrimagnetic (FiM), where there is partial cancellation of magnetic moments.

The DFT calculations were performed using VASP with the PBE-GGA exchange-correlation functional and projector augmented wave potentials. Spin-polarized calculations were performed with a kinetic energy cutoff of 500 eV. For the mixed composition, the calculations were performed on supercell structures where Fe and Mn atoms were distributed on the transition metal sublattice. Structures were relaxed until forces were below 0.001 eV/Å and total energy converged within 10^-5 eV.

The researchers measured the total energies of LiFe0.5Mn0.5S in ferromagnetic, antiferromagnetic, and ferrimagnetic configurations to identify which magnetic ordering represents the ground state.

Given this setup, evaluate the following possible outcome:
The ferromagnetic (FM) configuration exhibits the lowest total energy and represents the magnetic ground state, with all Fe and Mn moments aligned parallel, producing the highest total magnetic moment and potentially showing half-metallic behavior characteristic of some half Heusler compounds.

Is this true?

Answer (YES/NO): YES